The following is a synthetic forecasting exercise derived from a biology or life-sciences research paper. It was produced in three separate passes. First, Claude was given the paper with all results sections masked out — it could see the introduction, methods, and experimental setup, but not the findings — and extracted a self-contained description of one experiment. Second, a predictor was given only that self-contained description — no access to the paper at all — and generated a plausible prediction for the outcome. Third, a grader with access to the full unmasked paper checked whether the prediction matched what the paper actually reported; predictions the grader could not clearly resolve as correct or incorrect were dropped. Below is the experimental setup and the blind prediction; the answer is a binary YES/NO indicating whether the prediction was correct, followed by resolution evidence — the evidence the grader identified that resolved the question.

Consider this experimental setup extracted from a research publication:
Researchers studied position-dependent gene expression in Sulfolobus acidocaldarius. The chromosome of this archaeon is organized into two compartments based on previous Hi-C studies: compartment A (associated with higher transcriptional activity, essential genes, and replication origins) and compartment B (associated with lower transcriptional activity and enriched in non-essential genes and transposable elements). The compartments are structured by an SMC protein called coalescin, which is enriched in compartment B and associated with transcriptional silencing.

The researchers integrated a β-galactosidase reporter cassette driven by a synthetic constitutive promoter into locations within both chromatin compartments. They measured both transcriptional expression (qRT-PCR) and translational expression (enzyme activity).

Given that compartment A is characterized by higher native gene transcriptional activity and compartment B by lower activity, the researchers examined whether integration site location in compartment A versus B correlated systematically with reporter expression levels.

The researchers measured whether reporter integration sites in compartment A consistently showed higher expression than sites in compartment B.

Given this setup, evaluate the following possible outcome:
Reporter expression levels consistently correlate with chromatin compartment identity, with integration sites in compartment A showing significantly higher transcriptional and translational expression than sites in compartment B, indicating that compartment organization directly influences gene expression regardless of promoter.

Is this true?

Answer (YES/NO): NO